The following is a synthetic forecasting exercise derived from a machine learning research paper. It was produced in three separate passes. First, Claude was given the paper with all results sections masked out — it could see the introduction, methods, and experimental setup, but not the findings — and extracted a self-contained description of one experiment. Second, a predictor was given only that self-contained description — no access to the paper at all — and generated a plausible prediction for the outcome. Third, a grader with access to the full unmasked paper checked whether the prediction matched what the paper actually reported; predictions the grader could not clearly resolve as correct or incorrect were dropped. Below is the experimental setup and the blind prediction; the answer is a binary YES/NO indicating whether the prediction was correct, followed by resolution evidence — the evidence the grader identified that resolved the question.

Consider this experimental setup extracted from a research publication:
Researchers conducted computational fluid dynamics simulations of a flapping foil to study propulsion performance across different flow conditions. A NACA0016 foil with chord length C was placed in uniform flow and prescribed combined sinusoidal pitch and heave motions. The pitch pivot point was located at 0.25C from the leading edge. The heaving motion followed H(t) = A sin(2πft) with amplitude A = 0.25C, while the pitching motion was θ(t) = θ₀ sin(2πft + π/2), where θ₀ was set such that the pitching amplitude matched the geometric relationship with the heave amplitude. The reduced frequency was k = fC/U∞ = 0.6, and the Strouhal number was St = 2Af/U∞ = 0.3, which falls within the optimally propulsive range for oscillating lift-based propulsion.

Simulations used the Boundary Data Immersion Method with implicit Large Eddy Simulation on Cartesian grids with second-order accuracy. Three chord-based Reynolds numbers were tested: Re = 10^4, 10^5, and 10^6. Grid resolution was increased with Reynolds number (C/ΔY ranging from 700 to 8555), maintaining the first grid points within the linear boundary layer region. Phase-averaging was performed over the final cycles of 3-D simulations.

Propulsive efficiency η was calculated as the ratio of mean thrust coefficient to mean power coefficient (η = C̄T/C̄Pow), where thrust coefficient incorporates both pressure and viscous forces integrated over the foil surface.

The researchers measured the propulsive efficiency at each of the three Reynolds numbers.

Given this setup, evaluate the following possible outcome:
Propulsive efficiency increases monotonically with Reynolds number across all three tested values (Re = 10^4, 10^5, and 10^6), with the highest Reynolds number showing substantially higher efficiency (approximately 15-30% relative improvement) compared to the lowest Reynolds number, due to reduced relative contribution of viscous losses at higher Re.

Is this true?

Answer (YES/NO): NO